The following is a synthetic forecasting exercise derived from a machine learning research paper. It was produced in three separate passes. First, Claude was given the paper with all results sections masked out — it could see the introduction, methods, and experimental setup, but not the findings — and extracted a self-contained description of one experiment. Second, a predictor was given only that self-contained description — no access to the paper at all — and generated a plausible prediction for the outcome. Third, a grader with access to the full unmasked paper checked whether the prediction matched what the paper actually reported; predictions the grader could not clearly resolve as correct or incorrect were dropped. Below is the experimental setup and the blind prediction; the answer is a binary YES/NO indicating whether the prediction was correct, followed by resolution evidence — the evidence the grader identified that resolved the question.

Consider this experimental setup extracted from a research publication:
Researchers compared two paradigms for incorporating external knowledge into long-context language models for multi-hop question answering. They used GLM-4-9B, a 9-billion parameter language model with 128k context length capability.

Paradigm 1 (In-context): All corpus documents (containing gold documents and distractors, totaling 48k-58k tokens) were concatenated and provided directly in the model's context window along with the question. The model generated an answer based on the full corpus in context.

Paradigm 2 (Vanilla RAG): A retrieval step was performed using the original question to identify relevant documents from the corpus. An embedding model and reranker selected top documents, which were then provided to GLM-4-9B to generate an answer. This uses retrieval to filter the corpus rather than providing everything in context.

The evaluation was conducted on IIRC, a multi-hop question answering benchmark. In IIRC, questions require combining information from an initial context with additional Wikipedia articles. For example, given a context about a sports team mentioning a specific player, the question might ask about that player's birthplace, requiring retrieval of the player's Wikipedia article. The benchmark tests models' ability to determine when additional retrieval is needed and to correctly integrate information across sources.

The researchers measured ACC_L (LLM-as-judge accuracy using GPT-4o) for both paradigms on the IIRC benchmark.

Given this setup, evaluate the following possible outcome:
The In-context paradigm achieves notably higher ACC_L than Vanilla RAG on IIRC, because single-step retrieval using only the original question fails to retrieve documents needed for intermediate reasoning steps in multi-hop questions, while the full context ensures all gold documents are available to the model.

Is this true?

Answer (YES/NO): NO